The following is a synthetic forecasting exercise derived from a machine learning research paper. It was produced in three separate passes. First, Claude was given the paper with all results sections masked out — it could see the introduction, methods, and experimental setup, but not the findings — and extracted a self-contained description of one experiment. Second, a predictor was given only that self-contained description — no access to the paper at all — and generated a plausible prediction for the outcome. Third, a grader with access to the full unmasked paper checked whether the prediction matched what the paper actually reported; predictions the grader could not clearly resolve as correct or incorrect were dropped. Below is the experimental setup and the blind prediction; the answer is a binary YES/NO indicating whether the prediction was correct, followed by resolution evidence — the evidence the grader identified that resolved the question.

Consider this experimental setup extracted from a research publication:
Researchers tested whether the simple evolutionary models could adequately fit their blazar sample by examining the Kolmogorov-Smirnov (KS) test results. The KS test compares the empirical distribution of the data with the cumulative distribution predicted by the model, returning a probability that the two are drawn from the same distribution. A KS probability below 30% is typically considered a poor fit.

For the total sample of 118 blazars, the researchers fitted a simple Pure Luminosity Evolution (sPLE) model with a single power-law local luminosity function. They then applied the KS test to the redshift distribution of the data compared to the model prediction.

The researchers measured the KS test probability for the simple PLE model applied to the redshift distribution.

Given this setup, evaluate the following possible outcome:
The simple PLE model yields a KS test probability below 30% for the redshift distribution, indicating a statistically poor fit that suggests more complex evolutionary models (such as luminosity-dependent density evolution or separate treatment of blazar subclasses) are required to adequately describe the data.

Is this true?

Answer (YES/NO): YES